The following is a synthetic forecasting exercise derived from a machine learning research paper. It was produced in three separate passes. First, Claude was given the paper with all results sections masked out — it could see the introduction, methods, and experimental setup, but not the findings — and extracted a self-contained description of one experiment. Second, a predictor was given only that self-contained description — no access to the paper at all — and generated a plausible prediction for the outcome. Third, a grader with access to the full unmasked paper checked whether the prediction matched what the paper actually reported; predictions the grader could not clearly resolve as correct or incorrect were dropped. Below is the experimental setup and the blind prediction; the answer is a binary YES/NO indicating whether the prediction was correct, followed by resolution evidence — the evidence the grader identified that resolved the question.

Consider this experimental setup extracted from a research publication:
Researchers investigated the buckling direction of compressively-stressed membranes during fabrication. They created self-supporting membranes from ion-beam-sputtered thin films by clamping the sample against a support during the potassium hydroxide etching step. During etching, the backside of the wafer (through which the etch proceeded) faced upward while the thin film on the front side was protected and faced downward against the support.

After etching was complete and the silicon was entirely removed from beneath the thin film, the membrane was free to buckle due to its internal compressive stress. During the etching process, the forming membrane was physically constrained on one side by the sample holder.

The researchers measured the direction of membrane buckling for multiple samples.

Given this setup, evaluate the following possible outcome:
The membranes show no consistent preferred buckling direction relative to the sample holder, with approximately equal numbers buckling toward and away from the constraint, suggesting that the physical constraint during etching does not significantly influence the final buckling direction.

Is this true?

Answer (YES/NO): NO